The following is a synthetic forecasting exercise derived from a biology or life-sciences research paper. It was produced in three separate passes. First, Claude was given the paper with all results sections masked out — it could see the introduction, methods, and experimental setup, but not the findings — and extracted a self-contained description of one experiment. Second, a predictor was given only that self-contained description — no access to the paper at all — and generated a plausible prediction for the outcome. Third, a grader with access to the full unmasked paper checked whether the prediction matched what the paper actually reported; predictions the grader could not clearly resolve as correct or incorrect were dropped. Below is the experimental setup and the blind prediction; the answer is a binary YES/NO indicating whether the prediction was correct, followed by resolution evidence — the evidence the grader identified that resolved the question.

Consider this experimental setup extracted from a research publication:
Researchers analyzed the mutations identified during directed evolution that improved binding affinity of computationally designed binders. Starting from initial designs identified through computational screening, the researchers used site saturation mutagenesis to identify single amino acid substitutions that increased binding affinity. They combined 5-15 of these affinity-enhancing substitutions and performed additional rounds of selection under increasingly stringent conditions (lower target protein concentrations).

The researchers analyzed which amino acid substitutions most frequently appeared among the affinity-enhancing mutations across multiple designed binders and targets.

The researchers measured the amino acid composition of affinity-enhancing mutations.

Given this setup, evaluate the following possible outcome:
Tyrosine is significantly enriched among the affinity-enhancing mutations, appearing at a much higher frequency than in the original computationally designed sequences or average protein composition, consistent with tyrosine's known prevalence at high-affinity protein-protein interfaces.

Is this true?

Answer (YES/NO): YES